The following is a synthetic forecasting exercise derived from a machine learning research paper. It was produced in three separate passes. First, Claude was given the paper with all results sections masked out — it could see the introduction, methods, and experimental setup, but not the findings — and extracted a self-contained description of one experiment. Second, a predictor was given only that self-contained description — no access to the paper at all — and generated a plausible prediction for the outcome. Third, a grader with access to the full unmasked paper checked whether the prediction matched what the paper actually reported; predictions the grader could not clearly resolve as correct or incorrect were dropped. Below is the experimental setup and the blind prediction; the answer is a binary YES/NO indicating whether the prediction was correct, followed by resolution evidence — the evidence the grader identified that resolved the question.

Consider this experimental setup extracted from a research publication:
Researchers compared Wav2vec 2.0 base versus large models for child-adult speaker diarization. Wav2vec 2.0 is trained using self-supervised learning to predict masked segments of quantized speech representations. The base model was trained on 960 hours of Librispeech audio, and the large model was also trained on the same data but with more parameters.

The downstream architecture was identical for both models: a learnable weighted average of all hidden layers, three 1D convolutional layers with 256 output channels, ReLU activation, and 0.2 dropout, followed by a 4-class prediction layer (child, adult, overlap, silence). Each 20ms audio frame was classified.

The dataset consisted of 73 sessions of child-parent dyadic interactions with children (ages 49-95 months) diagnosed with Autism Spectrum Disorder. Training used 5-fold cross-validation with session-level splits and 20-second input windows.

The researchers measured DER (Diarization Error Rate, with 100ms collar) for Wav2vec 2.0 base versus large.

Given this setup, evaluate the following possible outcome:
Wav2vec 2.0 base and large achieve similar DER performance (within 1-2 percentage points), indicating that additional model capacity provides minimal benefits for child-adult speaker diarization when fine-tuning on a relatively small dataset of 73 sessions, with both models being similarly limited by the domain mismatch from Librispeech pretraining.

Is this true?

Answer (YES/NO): YES